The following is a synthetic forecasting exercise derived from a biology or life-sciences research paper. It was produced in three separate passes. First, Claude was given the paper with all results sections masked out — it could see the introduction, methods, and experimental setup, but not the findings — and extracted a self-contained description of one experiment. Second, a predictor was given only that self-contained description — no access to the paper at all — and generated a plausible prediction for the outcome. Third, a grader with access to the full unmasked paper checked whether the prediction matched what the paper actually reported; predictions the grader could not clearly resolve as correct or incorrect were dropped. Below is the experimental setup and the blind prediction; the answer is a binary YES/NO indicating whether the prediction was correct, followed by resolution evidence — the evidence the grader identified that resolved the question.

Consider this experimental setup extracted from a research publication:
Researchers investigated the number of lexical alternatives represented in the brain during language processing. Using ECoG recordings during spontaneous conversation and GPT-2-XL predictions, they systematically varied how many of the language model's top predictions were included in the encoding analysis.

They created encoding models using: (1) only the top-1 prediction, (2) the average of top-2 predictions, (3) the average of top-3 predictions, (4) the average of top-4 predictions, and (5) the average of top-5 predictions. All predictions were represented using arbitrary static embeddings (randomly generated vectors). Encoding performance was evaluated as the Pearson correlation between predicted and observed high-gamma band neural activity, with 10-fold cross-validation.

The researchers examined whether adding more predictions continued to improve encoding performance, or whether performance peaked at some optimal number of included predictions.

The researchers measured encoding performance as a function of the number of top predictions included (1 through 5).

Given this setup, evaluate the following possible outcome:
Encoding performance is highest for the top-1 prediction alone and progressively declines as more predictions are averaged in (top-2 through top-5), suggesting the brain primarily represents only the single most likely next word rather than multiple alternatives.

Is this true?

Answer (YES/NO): NO